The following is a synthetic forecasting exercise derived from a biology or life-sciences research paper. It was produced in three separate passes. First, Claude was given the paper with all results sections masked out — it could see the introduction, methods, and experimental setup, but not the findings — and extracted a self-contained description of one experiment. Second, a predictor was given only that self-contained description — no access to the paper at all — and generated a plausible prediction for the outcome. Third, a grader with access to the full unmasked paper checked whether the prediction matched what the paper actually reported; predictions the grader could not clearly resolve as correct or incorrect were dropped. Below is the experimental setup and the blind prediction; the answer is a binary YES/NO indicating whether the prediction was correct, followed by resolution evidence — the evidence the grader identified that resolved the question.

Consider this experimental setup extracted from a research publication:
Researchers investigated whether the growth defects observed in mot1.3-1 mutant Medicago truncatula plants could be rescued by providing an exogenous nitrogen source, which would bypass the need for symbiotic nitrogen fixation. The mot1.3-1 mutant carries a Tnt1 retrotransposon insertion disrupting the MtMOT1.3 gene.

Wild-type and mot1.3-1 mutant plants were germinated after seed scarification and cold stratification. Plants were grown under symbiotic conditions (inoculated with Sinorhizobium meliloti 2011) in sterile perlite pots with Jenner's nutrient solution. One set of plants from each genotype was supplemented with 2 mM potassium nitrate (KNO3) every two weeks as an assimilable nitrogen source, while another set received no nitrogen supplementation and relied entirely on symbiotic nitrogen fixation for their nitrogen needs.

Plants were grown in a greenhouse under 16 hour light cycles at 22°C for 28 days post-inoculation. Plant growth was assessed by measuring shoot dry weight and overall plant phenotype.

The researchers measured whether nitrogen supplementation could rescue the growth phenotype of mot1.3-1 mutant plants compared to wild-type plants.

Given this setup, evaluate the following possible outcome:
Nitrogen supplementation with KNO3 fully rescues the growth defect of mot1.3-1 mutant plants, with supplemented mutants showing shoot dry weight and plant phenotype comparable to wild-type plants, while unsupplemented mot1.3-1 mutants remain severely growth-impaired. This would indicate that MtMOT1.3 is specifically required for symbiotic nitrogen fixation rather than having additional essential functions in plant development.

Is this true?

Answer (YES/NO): YES